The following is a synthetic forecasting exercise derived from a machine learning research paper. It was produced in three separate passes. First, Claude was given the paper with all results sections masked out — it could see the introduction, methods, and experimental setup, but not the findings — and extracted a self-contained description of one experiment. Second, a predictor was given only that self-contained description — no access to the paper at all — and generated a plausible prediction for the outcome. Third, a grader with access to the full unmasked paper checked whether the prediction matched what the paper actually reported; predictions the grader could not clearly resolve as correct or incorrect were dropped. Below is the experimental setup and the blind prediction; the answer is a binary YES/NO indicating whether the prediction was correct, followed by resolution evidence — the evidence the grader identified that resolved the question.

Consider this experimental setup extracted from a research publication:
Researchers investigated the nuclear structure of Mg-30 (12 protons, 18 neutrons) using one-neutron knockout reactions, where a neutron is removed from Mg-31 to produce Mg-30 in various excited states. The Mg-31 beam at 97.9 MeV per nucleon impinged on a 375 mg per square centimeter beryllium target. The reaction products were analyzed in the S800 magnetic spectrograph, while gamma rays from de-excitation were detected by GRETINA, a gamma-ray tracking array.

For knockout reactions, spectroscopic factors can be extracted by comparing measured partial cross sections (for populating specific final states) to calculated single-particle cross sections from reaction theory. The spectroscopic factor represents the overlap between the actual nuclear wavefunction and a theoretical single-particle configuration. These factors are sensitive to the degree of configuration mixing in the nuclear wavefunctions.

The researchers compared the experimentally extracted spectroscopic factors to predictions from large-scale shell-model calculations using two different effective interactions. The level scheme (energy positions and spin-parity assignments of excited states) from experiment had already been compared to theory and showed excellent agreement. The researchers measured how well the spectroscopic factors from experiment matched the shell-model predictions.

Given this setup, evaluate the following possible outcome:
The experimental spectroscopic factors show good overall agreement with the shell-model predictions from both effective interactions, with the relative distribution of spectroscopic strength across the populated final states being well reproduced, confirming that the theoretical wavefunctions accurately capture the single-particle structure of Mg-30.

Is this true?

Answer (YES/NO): NO